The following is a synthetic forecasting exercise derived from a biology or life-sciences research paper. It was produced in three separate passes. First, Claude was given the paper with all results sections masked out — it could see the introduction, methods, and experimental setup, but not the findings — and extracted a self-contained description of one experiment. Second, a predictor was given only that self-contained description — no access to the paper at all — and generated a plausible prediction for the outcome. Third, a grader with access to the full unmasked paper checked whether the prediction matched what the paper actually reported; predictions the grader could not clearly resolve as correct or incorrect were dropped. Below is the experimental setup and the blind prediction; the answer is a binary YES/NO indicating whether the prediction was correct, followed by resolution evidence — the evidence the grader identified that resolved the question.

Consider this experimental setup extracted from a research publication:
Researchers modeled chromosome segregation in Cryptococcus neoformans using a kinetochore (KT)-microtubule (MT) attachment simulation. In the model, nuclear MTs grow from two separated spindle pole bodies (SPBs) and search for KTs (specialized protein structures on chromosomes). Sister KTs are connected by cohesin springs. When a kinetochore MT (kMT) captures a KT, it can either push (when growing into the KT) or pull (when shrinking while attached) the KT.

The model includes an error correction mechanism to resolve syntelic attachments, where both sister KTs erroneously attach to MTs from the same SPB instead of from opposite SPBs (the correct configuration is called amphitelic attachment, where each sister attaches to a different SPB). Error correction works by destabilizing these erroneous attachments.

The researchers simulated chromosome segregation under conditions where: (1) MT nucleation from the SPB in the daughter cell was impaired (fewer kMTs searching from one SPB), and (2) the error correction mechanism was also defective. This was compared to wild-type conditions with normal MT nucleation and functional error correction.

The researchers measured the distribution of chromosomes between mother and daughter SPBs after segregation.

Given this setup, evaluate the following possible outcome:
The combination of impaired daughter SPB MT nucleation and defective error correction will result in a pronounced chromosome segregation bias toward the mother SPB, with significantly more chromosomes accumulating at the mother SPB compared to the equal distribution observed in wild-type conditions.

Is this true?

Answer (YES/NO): YES